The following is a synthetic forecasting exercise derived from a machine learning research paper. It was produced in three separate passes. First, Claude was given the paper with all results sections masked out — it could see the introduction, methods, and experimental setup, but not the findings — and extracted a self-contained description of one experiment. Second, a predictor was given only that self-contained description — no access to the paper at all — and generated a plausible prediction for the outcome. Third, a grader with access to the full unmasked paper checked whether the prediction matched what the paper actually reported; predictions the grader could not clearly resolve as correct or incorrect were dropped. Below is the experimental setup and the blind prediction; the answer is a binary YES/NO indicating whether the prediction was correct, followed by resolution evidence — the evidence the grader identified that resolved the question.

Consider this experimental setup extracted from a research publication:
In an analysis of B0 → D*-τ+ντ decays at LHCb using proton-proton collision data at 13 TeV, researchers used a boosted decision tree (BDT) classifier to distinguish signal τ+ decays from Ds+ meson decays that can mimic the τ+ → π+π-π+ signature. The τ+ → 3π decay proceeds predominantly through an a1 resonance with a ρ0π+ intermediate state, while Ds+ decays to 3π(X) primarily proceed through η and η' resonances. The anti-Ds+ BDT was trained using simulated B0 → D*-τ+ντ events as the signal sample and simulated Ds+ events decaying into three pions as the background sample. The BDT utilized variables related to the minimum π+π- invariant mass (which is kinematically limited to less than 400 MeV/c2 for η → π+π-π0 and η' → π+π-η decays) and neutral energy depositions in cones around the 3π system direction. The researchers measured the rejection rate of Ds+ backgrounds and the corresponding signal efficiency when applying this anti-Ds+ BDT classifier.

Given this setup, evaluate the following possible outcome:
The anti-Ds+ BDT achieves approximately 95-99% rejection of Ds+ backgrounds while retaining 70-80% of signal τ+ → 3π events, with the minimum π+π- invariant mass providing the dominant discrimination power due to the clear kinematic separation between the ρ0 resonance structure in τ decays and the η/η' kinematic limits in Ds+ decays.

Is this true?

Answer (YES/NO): NO